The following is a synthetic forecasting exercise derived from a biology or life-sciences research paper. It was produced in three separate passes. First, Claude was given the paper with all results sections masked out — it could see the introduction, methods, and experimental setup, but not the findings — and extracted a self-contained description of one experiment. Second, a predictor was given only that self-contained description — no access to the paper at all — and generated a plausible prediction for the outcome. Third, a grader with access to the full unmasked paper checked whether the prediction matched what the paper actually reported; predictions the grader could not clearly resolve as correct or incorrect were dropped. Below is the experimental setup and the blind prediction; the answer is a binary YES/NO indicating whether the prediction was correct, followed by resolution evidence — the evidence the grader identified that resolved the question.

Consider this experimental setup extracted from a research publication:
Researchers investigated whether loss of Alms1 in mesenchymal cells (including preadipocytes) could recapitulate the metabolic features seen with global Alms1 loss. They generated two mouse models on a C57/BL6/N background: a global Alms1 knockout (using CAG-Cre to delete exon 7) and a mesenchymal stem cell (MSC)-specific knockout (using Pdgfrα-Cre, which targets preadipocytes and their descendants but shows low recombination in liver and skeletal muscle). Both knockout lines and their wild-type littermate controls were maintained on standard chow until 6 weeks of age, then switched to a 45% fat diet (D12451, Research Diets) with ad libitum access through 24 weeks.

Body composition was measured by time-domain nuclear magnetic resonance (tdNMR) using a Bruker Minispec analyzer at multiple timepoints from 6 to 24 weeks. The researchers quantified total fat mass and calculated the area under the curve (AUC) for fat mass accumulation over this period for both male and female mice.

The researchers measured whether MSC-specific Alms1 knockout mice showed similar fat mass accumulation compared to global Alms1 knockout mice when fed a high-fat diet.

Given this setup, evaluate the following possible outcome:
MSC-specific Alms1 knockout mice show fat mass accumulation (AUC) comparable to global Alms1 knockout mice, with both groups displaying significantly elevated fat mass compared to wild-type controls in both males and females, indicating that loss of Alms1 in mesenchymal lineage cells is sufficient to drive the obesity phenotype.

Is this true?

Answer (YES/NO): NO